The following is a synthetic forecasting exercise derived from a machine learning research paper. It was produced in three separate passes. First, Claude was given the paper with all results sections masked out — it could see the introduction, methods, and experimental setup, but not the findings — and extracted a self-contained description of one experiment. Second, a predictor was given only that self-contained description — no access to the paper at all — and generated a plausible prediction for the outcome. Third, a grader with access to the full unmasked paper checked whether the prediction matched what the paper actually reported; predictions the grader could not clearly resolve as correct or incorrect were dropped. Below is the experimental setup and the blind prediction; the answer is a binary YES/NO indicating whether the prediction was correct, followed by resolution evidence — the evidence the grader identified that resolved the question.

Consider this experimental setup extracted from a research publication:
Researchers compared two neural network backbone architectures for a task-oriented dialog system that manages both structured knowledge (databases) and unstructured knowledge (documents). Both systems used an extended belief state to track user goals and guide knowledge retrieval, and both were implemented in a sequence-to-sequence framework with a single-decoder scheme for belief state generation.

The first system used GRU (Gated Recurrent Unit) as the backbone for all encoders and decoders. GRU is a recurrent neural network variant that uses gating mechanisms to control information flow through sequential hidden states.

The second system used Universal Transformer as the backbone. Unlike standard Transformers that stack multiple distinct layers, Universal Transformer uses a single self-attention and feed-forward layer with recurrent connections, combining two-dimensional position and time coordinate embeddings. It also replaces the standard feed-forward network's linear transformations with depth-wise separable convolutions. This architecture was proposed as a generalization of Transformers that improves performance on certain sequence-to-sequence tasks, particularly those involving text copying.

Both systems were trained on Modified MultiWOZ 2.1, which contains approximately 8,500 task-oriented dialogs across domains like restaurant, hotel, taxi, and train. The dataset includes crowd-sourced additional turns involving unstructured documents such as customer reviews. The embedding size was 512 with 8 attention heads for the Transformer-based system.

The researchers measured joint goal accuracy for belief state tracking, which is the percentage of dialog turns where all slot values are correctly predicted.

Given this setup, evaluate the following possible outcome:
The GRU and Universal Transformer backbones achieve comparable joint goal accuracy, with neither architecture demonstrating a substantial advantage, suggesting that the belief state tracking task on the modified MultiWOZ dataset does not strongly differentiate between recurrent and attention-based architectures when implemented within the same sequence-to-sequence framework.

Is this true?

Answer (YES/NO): NO